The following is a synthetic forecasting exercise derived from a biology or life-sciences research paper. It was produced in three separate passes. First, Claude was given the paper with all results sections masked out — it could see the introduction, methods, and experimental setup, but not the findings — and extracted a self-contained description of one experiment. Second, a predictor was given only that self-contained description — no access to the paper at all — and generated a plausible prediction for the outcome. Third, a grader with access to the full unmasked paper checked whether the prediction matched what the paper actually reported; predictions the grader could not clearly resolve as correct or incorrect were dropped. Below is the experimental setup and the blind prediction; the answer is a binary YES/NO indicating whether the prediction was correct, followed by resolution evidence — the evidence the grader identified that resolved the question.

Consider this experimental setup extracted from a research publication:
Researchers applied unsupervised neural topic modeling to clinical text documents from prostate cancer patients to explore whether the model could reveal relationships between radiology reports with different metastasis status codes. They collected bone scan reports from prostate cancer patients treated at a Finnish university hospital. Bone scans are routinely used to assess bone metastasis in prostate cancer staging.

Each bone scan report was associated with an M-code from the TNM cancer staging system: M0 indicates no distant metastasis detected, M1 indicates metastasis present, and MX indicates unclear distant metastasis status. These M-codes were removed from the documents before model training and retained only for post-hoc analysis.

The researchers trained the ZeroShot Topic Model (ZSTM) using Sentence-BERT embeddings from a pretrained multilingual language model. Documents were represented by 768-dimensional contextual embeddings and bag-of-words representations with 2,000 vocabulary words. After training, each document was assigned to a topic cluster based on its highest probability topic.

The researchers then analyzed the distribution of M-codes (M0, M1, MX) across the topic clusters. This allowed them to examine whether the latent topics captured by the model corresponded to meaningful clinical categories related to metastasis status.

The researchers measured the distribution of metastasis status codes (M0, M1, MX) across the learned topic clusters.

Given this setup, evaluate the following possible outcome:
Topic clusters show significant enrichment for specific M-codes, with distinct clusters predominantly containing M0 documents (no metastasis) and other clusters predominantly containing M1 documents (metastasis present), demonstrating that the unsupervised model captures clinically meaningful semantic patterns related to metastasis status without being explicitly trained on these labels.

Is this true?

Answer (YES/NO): NO